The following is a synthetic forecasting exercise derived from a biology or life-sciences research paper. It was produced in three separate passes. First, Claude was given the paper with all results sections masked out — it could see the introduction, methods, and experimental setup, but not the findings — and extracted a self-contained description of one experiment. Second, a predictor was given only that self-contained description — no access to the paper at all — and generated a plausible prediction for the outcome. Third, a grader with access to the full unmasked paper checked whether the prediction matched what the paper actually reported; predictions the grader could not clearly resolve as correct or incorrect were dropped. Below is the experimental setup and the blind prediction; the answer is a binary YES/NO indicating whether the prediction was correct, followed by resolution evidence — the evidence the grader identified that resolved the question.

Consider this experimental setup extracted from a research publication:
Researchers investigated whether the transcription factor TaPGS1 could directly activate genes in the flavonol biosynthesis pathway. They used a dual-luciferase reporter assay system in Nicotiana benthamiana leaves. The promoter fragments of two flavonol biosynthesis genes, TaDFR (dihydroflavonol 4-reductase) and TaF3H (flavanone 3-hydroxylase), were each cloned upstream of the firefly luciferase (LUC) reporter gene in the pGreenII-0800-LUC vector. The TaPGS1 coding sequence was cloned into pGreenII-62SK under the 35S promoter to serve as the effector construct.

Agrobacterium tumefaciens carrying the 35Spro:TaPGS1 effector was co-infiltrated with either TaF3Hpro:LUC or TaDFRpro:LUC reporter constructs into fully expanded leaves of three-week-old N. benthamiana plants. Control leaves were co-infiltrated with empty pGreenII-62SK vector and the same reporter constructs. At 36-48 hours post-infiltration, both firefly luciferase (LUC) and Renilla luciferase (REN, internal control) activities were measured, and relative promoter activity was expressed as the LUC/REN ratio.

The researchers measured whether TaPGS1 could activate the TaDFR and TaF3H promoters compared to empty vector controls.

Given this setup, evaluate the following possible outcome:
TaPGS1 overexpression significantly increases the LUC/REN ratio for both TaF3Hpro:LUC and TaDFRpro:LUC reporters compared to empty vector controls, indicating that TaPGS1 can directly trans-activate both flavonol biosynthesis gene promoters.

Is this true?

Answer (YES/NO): YES